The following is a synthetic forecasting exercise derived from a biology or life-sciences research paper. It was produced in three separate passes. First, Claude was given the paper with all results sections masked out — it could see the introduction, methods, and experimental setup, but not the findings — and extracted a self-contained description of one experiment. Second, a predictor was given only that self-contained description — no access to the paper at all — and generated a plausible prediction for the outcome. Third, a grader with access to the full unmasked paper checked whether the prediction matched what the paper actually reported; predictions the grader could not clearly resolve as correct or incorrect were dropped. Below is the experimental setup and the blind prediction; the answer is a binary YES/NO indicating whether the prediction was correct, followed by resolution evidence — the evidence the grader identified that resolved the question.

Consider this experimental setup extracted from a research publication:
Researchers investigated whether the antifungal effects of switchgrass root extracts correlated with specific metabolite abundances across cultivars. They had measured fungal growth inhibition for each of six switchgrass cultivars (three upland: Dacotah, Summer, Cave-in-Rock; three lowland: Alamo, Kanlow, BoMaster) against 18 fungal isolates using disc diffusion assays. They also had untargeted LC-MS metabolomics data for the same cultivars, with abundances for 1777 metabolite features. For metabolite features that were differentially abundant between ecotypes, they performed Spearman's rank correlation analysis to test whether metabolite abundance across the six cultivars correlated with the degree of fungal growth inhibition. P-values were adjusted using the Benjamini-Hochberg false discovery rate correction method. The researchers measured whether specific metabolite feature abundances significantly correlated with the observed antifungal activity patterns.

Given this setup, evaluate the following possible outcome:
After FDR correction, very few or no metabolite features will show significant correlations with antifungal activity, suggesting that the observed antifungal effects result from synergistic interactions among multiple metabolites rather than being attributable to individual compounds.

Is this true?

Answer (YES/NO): NO